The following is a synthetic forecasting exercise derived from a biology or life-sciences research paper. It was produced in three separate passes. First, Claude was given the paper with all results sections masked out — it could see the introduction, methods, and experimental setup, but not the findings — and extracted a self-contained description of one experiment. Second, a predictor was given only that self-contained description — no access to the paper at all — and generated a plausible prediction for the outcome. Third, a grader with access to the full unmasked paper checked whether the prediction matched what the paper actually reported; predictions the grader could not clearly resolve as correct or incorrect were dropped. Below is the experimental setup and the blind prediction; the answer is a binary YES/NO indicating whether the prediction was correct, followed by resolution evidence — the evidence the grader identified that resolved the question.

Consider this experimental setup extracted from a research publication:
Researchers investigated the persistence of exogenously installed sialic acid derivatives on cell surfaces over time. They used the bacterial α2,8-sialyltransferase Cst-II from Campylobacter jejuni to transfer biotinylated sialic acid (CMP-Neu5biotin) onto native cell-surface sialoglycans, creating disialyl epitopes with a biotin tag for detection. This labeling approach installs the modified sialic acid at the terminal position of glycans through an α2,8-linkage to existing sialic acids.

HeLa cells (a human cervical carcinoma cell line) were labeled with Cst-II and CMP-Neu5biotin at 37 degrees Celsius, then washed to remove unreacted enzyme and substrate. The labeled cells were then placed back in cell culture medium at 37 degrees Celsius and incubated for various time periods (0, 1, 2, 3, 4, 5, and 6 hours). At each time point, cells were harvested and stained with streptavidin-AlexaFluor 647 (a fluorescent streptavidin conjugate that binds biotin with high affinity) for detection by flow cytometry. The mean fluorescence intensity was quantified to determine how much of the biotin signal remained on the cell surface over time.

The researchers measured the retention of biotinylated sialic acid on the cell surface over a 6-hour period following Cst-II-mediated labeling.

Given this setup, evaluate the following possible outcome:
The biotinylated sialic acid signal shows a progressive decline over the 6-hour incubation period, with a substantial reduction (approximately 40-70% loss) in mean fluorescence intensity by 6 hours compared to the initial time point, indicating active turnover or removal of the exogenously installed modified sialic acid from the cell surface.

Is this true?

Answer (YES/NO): NO